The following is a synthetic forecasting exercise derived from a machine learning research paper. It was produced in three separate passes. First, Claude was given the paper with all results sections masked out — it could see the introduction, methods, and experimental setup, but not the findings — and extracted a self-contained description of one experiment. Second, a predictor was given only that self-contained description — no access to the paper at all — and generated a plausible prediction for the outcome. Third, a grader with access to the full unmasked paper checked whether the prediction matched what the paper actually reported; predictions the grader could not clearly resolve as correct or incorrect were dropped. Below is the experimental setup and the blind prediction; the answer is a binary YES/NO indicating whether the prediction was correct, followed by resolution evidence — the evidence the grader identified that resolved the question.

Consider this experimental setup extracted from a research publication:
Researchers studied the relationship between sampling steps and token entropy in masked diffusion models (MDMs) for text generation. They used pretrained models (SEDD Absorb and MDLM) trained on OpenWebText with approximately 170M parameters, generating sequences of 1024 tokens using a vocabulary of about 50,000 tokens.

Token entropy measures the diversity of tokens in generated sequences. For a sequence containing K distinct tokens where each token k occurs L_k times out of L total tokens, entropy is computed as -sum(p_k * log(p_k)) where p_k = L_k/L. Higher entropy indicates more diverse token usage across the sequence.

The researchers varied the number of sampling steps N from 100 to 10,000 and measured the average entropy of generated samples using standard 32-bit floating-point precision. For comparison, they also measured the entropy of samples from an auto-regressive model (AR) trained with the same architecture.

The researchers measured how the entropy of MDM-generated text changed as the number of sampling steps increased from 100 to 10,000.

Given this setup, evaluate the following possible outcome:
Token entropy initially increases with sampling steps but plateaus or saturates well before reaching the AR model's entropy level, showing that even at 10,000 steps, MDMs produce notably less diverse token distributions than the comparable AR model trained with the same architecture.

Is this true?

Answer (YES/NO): NO